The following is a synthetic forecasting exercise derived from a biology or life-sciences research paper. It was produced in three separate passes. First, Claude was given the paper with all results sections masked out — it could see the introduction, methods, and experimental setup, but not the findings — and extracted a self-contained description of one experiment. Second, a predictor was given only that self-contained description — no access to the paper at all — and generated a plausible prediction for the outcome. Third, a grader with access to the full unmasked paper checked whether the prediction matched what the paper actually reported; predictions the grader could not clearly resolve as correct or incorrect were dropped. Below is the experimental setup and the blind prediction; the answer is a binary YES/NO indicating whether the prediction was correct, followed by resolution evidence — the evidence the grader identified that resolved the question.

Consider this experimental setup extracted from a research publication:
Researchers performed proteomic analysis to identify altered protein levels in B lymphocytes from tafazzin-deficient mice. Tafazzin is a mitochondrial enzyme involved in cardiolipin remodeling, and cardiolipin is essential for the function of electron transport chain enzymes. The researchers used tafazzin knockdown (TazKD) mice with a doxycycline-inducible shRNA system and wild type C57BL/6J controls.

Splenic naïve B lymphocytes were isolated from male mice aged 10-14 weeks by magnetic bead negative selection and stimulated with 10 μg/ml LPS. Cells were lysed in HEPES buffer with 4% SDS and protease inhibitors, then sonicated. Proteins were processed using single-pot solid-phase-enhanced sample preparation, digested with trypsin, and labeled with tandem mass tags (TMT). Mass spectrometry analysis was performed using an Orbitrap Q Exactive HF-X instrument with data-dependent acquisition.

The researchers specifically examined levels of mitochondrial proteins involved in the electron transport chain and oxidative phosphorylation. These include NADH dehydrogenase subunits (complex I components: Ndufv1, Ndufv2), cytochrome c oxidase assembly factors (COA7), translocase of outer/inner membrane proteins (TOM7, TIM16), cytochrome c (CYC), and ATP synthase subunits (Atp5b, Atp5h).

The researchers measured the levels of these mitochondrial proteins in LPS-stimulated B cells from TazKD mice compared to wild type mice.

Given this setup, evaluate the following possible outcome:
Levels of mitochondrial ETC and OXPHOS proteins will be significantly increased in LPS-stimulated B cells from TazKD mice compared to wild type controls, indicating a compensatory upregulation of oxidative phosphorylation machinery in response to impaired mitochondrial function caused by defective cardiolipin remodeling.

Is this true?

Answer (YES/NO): NO